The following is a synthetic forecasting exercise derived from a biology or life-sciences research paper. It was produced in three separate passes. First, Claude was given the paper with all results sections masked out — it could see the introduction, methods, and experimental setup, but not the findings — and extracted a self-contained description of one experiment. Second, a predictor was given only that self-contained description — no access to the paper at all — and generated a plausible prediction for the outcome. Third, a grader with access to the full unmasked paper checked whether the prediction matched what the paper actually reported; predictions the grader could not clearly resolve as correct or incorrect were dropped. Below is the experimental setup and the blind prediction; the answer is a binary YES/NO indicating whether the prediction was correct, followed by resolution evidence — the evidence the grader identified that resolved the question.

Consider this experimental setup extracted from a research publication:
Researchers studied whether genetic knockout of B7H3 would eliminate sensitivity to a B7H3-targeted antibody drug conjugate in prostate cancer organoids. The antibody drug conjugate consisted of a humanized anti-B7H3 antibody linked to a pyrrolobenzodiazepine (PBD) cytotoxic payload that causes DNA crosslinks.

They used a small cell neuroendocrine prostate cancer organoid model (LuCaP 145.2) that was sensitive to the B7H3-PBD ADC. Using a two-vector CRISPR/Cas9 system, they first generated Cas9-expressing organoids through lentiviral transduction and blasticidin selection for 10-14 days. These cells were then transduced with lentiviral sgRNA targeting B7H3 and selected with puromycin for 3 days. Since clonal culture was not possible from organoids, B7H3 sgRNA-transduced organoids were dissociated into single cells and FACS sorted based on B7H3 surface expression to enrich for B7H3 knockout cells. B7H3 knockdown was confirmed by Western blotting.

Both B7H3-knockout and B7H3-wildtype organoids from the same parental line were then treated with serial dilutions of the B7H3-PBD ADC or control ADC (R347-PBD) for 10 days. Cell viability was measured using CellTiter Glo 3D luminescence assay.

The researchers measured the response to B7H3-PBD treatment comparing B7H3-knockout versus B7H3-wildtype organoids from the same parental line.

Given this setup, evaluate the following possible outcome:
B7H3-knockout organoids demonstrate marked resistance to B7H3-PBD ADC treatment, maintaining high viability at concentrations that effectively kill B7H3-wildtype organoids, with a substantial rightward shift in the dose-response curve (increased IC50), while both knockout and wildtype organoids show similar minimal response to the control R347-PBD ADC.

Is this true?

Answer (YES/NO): YES